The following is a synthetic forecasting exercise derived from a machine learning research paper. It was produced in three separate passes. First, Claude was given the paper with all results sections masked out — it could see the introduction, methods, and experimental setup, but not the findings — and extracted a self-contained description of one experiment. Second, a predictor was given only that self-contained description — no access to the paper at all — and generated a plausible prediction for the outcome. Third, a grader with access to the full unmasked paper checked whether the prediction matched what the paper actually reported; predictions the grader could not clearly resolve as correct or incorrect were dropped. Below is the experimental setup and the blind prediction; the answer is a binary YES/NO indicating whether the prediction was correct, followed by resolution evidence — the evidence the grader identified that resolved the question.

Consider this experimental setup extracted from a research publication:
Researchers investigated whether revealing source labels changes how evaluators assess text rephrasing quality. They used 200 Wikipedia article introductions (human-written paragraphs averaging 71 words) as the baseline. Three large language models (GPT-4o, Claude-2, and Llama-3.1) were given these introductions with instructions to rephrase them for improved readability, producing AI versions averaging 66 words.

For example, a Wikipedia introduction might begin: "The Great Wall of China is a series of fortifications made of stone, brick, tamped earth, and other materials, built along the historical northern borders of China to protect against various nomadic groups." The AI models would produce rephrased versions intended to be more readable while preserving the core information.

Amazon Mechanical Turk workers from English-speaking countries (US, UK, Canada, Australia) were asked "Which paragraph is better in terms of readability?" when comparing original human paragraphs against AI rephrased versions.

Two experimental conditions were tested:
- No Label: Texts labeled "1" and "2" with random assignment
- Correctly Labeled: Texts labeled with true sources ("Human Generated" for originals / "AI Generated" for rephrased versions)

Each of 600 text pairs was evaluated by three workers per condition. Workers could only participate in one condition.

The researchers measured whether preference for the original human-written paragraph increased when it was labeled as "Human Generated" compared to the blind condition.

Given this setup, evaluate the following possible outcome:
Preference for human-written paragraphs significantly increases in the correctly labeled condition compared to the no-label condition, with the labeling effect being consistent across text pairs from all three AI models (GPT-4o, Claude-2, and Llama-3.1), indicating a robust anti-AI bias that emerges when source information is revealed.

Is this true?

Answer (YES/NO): YES